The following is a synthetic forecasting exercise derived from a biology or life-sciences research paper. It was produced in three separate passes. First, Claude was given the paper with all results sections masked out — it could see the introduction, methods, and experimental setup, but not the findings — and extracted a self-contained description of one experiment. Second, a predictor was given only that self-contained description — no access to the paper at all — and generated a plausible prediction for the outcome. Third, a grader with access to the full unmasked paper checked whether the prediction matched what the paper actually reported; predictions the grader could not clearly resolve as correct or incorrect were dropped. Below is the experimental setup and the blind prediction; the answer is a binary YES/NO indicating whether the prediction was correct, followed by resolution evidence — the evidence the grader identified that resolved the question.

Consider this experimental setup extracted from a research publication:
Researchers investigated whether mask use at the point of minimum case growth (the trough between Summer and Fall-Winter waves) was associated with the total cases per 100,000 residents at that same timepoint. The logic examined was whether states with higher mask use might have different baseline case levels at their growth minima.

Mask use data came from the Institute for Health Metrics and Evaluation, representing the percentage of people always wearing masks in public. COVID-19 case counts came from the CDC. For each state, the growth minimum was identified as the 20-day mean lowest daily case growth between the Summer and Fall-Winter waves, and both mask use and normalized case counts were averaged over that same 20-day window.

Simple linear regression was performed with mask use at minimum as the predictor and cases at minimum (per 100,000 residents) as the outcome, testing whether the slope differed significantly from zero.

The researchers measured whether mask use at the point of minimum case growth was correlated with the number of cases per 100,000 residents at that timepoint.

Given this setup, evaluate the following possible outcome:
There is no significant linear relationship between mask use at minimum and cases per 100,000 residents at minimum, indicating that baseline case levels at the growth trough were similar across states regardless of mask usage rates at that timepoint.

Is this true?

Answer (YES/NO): YES